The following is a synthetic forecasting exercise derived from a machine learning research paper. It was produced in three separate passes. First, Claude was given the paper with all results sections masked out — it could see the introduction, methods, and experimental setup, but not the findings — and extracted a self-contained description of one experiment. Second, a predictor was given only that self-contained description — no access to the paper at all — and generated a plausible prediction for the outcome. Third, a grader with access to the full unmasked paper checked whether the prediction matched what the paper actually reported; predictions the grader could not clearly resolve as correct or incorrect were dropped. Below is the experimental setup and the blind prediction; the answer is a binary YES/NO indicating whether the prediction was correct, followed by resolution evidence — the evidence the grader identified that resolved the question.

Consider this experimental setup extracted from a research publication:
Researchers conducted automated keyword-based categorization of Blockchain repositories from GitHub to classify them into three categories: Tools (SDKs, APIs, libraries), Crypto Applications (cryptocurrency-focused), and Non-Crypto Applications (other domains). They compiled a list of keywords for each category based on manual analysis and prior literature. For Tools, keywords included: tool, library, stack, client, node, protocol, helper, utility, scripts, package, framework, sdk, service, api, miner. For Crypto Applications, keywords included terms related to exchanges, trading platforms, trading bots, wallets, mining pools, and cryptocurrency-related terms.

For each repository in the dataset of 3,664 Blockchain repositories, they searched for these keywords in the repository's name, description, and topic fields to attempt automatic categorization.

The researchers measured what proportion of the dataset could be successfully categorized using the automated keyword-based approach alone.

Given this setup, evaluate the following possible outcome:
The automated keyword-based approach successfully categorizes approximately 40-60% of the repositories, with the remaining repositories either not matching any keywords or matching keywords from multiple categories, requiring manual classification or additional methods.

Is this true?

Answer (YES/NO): NO